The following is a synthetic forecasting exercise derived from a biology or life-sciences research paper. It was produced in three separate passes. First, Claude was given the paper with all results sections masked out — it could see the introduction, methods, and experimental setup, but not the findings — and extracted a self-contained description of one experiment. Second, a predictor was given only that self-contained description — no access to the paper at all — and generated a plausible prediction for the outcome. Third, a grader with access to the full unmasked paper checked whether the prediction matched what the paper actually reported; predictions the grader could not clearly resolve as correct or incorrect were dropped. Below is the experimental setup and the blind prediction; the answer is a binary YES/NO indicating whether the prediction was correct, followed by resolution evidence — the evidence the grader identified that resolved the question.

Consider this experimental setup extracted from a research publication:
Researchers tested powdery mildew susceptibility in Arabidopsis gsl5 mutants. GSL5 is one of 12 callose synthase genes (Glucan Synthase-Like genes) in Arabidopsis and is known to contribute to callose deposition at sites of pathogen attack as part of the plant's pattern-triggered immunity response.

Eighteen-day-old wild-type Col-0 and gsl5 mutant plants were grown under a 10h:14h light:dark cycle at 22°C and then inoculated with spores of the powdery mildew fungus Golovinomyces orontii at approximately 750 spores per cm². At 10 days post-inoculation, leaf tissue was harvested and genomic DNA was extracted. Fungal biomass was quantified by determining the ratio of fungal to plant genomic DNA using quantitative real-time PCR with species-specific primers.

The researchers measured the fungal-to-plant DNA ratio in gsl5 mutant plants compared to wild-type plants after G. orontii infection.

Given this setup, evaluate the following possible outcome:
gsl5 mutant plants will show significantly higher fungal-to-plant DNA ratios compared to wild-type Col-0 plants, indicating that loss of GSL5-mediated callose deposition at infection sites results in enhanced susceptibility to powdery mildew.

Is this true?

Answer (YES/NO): NO